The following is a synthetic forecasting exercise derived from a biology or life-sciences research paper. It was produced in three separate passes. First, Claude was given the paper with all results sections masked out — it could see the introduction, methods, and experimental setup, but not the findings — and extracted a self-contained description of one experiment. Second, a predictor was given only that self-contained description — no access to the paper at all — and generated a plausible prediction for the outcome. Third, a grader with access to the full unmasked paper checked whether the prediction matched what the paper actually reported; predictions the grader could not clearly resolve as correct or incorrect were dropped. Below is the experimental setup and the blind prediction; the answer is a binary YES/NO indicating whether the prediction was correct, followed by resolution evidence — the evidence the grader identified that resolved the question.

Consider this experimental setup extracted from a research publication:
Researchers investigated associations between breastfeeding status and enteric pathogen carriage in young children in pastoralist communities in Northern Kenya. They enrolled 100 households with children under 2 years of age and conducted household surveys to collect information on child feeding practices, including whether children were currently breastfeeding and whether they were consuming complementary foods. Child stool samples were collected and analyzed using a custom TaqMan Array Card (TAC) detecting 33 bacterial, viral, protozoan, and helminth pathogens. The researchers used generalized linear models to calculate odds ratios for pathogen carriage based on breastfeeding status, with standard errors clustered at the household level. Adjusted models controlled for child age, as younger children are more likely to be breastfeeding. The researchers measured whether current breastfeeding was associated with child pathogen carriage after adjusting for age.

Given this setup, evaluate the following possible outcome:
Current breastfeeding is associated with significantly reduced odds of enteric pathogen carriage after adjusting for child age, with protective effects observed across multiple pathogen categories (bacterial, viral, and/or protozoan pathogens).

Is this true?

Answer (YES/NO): NO